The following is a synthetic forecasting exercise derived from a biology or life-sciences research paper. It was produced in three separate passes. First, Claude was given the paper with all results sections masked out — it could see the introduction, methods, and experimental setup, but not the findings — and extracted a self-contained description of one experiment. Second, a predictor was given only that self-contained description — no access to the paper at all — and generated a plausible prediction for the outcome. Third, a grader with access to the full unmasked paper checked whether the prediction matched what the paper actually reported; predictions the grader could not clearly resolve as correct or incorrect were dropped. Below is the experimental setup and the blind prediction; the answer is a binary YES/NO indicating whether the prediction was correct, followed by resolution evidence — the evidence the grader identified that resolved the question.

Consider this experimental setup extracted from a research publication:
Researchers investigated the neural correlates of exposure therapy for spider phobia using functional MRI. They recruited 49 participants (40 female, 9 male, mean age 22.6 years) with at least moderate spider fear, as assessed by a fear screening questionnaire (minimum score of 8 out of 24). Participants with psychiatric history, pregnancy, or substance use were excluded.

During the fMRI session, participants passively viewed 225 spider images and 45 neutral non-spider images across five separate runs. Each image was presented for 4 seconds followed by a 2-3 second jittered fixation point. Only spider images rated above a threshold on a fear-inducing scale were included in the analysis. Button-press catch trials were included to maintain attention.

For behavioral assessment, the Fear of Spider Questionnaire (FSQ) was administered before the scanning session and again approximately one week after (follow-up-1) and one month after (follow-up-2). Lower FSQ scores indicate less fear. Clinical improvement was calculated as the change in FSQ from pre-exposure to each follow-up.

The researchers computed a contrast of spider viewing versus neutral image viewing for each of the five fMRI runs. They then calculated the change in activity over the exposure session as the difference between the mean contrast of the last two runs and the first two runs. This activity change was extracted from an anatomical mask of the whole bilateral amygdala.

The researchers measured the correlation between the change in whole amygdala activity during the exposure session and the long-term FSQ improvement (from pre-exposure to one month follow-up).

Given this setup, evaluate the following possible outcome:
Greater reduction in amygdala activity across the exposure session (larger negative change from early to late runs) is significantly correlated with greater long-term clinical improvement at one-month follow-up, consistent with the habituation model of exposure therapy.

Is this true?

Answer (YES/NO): NO